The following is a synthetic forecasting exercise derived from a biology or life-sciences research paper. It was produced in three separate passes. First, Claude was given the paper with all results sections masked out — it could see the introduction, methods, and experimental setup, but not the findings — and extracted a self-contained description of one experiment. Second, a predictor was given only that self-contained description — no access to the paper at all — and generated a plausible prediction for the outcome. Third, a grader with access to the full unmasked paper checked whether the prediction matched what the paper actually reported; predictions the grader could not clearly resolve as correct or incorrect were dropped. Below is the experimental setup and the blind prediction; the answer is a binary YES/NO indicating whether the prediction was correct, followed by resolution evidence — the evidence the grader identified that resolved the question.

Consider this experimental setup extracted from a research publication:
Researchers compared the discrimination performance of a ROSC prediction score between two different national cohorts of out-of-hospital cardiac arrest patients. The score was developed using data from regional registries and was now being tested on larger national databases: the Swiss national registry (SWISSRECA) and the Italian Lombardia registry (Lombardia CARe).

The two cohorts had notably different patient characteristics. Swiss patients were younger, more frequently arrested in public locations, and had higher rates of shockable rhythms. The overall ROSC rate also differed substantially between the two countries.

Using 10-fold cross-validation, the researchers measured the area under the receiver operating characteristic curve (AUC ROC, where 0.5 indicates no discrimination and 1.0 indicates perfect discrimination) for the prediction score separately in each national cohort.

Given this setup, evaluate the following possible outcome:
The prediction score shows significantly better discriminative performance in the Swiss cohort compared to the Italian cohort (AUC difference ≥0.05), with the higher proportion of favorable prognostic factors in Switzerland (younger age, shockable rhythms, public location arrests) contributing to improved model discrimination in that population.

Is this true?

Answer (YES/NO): NO